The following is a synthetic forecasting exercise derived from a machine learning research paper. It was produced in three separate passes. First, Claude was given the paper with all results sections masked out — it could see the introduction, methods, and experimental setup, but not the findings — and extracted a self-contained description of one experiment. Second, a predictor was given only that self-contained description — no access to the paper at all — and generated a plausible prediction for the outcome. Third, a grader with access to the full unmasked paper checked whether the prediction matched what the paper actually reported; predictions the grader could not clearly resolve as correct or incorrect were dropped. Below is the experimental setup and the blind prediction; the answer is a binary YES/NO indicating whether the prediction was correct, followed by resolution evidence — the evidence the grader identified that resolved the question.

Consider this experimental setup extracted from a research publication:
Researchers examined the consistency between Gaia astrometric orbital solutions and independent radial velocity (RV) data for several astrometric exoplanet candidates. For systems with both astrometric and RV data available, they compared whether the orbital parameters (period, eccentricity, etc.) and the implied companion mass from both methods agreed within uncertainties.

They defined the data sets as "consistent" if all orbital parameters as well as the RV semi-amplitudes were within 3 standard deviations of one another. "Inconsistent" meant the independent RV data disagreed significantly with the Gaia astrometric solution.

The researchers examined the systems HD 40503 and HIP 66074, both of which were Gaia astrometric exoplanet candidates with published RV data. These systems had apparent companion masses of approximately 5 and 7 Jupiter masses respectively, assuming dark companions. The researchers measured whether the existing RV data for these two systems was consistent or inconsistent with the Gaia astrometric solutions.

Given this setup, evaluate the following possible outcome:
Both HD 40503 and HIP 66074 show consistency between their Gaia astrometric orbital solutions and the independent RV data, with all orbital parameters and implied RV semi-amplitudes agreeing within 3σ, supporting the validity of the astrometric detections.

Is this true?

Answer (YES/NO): NO